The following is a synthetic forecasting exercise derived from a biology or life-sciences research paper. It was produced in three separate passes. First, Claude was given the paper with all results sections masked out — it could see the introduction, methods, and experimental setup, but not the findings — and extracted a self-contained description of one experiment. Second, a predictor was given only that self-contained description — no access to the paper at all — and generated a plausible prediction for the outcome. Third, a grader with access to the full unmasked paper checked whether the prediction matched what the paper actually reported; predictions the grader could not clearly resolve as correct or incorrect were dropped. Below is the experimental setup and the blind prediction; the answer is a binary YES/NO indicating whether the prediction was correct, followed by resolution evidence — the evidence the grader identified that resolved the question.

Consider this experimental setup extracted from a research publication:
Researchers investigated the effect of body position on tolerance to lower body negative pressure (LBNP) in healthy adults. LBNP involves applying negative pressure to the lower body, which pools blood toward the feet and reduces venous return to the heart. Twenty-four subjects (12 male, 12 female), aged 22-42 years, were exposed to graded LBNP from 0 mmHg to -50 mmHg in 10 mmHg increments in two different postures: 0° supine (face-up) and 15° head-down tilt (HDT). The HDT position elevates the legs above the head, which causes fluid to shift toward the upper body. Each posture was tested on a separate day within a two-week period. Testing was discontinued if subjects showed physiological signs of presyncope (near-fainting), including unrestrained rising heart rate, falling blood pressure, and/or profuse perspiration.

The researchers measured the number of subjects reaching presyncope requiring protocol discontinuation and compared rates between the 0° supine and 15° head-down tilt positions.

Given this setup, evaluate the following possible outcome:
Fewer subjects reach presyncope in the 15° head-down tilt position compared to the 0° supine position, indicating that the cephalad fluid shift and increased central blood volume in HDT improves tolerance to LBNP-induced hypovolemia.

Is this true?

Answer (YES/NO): YES